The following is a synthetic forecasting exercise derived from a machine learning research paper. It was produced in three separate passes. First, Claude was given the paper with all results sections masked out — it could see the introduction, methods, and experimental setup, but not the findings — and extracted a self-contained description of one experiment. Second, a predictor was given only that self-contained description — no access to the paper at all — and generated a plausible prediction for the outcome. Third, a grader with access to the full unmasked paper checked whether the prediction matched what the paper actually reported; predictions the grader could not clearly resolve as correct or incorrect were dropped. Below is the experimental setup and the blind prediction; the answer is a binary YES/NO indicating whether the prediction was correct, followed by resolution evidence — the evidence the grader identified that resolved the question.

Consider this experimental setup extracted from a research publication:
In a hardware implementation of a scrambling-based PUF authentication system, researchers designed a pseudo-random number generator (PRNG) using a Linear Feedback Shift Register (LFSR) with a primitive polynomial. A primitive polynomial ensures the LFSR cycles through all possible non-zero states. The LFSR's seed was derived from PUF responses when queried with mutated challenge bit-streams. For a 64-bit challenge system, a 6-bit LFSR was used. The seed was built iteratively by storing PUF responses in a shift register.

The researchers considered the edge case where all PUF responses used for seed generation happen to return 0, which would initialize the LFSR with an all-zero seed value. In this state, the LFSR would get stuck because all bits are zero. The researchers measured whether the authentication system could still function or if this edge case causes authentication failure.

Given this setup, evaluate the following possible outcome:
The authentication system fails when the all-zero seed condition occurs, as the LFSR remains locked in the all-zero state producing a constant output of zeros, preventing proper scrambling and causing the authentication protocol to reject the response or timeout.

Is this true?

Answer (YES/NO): NO